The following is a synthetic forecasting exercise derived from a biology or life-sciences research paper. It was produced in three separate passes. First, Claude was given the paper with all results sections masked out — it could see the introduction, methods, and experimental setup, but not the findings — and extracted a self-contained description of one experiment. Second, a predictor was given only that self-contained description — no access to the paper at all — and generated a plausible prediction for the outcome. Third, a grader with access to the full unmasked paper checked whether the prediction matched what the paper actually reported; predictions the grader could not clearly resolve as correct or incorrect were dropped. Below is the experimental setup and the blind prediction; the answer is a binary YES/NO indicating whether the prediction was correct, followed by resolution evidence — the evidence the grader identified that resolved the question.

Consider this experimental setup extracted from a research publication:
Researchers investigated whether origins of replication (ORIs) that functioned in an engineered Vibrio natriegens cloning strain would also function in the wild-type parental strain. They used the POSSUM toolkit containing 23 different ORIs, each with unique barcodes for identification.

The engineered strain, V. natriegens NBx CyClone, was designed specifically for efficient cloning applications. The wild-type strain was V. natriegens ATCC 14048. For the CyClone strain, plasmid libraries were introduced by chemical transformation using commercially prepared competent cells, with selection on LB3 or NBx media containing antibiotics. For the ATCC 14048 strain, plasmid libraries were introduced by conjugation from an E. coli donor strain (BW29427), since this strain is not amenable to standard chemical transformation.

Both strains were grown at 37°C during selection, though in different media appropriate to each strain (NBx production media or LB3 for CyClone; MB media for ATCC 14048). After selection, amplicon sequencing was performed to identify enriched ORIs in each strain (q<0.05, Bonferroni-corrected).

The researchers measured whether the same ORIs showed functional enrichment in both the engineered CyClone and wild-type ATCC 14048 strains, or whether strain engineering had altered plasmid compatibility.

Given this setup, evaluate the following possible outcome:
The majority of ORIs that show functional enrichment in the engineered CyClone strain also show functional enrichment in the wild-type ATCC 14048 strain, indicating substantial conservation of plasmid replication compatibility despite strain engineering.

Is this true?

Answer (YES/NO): YES